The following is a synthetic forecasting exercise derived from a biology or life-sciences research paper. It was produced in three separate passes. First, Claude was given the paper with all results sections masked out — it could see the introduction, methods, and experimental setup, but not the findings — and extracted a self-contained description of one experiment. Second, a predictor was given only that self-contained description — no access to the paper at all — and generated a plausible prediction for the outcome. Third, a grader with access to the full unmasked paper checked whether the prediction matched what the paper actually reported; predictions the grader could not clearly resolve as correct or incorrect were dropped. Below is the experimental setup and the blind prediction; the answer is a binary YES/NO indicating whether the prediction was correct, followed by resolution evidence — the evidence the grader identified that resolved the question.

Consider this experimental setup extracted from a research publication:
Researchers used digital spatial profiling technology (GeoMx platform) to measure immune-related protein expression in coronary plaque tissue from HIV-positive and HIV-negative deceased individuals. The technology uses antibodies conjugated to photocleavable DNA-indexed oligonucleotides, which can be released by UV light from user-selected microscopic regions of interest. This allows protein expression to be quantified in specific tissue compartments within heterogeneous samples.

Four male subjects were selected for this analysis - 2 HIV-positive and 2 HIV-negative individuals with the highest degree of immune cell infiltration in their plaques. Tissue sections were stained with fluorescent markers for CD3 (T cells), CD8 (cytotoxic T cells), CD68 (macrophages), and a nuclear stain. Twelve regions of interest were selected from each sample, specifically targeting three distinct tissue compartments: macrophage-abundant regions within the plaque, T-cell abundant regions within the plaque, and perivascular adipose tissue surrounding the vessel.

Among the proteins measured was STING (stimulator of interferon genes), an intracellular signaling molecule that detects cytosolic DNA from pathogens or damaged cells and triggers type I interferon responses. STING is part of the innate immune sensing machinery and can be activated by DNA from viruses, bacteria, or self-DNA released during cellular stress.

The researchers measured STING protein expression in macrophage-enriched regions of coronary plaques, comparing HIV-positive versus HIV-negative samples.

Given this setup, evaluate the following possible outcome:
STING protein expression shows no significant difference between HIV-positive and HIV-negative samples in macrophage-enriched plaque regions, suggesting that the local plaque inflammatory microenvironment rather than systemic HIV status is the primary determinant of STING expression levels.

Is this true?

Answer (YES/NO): NO